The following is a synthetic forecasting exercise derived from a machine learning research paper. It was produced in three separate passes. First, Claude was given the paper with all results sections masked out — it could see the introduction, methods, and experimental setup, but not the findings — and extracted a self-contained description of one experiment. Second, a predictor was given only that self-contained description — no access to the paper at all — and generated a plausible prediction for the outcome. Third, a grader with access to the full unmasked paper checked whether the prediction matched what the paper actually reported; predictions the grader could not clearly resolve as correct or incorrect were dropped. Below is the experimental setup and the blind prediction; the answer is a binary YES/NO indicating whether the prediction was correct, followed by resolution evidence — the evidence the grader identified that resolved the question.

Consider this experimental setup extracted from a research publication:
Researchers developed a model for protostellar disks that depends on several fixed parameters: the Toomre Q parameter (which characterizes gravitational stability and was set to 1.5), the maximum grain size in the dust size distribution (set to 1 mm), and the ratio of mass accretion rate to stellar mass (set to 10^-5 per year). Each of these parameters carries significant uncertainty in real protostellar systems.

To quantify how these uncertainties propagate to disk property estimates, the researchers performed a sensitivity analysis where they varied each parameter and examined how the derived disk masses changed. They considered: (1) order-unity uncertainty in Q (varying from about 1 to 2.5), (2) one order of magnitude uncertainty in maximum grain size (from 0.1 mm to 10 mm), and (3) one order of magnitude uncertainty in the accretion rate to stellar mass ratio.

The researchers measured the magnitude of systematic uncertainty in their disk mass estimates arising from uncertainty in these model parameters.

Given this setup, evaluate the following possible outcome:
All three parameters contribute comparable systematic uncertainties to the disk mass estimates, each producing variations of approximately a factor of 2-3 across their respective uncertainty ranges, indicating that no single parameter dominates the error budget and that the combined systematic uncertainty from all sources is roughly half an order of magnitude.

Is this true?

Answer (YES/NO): NO